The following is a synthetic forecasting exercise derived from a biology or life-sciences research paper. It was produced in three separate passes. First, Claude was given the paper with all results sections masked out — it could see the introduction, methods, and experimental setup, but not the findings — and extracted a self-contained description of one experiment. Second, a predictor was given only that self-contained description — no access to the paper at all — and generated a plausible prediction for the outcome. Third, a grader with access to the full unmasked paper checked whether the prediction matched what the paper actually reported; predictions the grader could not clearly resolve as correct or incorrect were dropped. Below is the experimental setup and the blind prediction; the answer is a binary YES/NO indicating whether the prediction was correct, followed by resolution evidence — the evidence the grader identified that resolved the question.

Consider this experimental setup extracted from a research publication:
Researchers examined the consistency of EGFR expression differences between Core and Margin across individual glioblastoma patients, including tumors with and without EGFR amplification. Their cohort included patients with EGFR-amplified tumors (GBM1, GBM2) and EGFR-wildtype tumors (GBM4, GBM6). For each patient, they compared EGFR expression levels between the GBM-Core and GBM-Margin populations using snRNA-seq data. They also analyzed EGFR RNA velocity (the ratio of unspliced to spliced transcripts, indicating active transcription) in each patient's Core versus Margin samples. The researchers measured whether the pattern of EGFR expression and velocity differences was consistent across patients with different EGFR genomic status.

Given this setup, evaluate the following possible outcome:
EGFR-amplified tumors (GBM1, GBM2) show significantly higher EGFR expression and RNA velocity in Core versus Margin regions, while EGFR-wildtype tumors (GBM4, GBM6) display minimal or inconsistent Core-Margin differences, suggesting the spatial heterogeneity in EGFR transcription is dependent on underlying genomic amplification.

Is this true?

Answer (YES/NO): NO